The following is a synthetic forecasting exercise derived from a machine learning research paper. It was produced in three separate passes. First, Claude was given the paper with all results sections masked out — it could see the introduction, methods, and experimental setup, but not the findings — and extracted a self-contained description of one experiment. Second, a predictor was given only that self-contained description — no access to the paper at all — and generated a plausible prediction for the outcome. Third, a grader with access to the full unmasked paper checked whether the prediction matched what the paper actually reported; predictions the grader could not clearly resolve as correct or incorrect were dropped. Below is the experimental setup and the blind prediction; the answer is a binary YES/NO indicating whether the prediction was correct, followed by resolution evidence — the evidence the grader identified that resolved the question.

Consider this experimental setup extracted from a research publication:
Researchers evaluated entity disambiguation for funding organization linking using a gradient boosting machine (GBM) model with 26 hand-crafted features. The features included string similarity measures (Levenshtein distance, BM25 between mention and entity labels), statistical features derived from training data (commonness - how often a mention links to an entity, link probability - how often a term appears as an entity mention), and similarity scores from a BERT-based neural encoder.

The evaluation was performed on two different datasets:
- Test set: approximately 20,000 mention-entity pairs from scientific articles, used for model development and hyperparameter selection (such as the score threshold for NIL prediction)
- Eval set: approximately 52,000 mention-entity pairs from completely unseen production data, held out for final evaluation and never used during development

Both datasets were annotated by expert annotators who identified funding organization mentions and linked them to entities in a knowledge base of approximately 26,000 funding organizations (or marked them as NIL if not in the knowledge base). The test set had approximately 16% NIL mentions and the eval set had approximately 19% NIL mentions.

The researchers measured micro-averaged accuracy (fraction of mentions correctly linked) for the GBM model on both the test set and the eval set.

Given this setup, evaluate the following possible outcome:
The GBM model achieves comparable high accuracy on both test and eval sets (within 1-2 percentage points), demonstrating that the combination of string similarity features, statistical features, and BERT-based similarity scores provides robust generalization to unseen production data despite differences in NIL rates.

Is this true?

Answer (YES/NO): NO